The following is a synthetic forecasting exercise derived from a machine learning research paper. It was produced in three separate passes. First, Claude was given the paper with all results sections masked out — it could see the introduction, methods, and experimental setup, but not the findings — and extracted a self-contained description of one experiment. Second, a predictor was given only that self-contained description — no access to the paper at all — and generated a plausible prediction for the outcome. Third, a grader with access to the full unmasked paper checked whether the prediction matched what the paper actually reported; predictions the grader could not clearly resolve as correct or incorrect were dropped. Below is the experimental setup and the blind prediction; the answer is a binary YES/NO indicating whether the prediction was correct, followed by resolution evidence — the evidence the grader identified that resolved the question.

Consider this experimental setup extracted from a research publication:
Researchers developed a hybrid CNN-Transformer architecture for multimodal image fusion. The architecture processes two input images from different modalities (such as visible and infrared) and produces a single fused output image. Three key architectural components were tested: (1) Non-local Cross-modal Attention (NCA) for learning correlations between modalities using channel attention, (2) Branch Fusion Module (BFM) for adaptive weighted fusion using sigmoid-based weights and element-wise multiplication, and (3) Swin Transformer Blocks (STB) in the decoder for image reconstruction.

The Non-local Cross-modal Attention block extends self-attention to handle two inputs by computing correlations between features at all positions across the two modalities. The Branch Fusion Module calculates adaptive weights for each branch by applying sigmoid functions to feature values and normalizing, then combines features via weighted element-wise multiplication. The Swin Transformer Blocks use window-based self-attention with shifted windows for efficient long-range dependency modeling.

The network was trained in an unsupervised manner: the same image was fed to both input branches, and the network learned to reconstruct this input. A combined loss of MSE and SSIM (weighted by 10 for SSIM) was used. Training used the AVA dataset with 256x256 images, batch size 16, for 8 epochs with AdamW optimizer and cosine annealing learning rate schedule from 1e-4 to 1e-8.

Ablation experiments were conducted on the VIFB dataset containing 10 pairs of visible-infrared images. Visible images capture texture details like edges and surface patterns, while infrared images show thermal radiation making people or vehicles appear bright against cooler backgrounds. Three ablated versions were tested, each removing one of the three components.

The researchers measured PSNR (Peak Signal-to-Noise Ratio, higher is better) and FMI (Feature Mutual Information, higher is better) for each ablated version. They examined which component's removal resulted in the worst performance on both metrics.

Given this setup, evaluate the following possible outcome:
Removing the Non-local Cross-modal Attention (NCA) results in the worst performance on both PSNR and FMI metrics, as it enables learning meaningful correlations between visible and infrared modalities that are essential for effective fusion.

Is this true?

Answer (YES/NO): YES